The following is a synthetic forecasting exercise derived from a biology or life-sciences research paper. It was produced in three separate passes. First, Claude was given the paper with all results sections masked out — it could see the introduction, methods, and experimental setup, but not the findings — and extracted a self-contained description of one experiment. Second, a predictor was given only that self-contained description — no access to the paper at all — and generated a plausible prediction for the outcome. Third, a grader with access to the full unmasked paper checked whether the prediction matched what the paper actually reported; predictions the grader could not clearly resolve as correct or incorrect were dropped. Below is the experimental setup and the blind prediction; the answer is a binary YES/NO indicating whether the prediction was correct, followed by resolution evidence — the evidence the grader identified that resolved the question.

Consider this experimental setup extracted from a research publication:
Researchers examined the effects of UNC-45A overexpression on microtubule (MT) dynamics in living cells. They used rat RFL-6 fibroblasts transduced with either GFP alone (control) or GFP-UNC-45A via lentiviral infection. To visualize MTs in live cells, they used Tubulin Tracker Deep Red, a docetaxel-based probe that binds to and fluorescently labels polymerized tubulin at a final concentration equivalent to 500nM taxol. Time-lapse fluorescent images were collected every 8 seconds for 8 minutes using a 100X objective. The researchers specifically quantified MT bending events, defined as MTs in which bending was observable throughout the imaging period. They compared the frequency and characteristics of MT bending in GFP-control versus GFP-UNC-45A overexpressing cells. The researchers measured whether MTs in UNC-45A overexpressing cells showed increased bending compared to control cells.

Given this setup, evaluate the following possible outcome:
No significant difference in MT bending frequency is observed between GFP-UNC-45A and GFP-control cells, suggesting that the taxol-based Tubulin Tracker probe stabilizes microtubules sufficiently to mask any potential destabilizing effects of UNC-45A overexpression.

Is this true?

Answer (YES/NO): NO